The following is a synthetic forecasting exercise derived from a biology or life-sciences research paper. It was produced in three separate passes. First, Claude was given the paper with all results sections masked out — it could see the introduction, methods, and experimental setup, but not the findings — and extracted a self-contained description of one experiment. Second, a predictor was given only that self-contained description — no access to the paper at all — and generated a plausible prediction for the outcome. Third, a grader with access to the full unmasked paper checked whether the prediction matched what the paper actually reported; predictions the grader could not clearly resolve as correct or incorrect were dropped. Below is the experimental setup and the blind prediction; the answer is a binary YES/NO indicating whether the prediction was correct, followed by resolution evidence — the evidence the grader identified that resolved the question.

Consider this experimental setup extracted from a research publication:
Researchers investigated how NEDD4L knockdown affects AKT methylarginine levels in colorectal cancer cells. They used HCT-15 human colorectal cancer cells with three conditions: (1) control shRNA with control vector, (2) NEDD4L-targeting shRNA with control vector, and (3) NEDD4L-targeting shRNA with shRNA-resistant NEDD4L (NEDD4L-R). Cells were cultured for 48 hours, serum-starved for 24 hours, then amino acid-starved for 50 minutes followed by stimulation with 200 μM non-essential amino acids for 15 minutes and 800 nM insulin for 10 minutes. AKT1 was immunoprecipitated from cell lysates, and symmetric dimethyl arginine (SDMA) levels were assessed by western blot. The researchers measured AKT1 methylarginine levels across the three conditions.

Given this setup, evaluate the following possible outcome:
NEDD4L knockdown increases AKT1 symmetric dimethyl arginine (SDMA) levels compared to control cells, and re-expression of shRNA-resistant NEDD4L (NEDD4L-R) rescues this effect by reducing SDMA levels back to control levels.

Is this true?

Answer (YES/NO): YES